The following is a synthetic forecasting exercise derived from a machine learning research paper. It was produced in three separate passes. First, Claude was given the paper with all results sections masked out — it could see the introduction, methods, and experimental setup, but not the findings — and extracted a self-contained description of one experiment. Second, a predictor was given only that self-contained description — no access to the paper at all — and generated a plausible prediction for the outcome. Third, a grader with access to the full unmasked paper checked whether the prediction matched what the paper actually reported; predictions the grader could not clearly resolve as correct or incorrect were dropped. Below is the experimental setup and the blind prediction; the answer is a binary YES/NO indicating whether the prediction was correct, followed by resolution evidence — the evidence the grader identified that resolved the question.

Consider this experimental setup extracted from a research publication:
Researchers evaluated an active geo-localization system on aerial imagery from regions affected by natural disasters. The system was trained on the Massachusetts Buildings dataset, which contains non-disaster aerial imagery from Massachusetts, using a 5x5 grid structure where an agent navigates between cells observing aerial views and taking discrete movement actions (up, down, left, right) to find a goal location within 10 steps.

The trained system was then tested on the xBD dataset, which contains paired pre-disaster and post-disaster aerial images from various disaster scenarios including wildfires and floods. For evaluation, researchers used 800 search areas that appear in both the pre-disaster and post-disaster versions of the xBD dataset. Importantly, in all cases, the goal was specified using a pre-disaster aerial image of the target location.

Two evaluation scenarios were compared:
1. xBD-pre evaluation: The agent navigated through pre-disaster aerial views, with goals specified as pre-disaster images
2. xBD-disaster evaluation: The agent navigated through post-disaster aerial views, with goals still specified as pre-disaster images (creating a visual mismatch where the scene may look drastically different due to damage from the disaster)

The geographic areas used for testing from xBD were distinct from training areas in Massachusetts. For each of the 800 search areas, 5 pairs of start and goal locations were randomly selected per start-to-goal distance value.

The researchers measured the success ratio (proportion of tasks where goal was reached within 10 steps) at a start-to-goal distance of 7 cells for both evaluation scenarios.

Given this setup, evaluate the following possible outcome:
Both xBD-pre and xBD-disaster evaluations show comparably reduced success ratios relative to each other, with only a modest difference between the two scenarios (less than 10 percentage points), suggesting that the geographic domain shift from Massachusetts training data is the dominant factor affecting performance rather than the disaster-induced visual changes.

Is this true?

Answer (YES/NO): YES